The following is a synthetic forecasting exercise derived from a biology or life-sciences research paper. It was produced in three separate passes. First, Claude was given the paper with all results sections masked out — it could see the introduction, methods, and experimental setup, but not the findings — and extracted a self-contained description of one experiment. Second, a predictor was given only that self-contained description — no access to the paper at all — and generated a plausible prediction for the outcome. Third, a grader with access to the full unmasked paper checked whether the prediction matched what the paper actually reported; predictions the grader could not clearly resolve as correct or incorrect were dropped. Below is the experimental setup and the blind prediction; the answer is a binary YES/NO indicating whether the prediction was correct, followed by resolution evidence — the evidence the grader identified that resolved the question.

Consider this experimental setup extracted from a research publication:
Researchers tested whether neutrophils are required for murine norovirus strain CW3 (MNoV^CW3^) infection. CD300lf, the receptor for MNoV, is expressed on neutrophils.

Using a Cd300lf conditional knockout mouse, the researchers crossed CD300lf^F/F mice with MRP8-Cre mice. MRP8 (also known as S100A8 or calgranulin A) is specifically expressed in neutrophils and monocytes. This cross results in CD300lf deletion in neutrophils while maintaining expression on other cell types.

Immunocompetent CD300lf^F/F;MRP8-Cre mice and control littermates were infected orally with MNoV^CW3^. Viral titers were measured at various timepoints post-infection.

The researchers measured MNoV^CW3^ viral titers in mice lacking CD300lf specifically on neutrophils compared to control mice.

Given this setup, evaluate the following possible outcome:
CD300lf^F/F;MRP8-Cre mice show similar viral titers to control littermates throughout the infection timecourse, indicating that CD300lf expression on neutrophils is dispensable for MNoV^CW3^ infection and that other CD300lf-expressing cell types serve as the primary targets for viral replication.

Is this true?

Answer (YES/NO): YES